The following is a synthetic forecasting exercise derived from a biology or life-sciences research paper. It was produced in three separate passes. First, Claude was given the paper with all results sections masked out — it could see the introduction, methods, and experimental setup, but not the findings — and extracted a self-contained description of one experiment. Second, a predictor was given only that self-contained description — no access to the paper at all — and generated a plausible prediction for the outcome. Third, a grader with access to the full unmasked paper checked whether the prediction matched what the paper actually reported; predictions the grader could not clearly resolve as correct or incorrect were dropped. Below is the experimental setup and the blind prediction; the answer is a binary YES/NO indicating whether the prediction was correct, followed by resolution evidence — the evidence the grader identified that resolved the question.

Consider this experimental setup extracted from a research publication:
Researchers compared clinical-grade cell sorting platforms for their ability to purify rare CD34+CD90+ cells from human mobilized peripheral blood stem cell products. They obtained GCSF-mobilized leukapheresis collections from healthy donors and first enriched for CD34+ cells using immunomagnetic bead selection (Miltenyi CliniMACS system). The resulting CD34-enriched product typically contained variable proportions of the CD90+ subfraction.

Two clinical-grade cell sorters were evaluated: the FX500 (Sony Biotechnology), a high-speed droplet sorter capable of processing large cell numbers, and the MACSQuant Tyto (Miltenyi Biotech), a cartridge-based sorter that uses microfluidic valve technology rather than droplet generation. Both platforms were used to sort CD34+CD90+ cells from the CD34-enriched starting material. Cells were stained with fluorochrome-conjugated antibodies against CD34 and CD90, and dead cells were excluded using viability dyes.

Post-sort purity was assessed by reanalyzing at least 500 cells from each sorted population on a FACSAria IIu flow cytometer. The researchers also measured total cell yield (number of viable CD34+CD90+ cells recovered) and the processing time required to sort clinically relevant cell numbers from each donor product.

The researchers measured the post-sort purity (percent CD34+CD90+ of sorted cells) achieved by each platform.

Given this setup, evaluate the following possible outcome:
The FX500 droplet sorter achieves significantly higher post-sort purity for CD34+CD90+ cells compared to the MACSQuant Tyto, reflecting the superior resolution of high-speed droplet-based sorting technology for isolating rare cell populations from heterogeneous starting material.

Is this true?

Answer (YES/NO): NO